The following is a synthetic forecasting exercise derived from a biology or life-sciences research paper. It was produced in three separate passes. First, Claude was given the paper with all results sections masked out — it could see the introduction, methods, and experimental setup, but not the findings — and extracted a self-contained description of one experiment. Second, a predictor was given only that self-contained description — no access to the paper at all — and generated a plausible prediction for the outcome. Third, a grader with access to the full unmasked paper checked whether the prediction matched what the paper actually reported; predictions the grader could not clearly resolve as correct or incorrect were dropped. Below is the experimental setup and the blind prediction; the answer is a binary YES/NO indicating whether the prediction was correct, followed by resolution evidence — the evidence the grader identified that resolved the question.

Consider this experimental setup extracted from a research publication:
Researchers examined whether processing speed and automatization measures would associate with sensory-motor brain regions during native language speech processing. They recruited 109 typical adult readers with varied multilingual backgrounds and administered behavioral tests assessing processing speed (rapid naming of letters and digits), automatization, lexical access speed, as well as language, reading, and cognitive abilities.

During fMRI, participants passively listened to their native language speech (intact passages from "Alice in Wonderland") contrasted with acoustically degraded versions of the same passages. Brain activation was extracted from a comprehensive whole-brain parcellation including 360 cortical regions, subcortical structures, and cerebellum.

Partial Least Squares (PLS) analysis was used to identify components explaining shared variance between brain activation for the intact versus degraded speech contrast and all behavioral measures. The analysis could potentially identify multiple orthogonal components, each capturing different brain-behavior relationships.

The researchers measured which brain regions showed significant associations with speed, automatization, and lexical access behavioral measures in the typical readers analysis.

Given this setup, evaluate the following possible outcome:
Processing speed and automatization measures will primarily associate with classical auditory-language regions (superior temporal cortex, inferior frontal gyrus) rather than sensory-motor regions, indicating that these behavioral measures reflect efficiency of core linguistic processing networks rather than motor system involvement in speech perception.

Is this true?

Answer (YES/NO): NO